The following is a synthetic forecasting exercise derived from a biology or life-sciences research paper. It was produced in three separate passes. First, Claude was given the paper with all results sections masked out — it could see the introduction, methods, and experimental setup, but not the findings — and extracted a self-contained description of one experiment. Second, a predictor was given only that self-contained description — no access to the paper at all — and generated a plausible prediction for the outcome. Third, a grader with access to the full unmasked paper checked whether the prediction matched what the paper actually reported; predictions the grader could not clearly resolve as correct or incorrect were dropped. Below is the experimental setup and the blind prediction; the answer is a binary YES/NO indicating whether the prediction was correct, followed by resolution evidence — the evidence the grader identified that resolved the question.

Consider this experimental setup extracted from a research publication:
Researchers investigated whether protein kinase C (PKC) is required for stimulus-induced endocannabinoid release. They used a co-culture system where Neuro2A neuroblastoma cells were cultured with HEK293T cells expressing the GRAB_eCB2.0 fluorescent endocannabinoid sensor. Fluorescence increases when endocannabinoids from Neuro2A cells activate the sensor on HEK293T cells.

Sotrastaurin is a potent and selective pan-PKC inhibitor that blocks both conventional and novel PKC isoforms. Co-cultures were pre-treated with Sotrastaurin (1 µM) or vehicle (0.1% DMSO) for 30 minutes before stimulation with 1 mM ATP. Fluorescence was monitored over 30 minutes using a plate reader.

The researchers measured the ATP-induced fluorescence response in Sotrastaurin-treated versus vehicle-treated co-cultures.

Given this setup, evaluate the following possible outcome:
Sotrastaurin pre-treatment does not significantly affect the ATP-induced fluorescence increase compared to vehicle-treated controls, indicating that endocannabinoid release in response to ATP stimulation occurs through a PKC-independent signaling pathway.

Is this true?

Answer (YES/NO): NO